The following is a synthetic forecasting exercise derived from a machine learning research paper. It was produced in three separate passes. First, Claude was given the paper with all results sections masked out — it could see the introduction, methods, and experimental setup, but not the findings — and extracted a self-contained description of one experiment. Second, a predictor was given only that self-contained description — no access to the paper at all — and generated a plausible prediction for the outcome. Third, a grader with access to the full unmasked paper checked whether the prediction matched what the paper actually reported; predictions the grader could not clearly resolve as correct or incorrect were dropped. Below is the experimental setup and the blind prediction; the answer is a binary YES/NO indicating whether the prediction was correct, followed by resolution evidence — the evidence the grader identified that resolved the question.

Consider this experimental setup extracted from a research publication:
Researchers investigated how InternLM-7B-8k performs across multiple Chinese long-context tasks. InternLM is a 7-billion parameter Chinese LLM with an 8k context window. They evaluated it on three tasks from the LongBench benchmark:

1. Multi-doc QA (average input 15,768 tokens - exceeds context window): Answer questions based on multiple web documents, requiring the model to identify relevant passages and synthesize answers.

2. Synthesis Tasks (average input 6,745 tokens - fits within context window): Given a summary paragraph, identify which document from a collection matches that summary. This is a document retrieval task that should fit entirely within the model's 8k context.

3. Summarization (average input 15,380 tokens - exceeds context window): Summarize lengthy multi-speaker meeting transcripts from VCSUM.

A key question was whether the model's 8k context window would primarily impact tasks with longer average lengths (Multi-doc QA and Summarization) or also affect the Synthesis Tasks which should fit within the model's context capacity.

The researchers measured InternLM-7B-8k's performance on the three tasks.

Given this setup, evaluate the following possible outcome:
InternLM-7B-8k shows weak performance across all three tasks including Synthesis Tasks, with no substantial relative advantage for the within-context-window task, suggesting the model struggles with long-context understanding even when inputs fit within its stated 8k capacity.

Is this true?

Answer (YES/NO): YES